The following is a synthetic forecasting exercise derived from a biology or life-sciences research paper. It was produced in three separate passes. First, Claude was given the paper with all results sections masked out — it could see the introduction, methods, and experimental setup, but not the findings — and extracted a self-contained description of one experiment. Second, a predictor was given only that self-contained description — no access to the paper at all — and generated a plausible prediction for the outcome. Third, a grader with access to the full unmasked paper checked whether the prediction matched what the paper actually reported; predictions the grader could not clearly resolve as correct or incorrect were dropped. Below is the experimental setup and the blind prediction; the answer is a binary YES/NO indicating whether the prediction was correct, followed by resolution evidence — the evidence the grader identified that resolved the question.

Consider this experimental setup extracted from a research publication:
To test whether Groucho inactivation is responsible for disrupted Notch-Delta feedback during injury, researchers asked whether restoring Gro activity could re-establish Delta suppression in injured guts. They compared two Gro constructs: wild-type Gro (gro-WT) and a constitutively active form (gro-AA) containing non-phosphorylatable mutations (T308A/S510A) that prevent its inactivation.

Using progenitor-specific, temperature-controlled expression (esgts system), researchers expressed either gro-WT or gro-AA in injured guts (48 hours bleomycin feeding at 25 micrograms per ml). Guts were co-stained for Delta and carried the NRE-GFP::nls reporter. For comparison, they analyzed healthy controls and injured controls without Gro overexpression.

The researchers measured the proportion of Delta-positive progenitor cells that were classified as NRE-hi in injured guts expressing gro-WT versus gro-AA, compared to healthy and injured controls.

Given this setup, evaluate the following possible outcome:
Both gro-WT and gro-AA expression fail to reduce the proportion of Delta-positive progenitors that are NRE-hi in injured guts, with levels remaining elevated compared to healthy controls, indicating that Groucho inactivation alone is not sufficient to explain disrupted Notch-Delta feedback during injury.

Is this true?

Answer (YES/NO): NO